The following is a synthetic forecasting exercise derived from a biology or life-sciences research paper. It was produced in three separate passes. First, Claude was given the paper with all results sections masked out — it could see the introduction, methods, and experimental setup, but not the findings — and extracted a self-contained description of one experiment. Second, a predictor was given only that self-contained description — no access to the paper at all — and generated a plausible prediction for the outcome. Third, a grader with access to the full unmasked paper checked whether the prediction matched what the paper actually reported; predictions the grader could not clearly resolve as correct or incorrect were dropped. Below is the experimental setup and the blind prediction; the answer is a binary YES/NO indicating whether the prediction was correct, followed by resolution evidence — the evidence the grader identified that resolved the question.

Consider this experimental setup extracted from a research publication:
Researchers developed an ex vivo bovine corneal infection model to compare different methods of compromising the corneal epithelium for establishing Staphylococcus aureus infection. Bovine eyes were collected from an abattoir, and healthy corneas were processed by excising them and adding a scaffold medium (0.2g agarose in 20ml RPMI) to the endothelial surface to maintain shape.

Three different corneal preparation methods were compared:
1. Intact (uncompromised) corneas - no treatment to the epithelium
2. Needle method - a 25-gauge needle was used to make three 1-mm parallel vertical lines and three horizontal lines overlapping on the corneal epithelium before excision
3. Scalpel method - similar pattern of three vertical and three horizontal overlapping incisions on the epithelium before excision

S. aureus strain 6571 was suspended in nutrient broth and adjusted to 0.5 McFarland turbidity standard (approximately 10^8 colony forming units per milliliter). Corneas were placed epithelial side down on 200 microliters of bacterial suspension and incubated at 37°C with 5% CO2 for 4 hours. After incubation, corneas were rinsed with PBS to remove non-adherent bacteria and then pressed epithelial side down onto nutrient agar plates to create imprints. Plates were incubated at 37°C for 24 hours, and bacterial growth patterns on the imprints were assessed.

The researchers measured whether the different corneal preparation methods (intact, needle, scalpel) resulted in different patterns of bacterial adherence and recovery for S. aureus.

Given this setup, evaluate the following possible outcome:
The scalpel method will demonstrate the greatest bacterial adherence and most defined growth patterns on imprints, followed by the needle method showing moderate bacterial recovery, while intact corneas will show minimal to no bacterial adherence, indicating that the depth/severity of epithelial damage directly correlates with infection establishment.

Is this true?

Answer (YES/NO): NO